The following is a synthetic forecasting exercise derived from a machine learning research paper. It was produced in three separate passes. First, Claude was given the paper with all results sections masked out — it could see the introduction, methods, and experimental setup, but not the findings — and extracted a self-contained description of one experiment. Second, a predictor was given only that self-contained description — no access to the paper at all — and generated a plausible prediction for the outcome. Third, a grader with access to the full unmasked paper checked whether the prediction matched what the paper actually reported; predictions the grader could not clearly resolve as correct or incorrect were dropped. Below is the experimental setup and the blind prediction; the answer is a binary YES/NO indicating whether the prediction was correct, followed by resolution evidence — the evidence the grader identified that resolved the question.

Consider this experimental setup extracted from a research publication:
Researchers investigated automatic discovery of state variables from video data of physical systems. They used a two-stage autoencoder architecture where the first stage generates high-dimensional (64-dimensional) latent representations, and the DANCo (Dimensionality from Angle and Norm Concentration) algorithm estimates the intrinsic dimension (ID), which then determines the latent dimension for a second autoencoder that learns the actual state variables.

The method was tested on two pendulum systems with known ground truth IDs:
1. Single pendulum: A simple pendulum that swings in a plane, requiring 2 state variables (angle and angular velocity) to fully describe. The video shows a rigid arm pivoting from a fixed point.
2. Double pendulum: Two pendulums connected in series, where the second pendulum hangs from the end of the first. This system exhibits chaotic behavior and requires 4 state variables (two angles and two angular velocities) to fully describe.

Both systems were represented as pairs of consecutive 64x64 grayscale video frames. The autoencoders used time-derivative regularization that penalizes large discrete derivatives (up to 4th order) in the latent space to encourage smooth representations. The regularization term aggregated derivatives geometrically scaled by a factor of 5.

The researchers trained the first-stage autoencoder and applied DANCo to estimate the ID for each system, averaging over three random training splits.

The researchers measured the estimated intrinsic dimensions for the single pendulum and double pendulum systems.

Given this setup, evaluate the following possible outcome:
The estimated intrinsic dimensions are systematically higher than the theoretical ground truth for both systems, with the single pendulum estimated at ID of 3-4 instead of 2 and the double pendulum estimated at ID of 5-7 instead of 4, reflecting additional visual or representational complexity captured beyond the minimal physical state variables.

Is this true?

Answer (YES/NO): NO